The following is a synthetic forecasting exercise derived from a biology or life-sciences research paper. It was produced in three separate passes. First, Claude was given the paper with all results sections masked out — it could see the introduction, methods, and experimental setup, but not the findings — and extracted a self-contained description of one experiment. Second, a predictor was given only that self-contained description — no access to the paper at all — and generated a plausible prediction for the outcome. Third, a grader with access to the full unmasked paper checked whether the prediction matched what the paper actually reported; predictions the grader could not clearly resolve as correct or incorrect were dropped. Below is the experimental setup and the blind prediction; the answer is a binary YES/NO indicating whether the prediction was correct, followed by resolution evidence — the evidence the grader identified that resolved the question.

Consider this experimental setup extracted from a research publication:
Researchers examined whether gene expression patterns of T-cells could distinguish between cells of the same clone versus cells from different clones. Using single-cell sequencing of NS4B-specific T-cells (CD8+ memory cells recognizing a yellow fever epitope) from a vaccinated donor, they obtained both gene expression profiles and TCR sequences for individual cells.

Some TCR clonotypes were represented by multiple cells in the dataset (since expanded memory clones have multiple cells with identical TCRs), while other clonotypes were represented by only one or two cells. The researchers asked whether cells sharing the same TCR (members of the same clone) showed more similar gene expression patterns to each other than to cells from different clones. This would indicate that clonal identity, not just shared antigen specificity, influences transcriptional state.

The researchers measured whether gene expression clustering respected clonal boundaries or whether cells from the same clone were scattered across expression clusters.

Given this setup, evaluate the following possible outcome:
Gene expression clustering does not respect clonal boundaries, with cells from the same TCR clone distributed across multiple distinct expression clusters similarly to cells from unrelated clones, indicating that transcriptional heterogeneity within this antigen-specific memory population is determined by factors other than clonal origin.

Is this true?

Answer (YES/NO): NO